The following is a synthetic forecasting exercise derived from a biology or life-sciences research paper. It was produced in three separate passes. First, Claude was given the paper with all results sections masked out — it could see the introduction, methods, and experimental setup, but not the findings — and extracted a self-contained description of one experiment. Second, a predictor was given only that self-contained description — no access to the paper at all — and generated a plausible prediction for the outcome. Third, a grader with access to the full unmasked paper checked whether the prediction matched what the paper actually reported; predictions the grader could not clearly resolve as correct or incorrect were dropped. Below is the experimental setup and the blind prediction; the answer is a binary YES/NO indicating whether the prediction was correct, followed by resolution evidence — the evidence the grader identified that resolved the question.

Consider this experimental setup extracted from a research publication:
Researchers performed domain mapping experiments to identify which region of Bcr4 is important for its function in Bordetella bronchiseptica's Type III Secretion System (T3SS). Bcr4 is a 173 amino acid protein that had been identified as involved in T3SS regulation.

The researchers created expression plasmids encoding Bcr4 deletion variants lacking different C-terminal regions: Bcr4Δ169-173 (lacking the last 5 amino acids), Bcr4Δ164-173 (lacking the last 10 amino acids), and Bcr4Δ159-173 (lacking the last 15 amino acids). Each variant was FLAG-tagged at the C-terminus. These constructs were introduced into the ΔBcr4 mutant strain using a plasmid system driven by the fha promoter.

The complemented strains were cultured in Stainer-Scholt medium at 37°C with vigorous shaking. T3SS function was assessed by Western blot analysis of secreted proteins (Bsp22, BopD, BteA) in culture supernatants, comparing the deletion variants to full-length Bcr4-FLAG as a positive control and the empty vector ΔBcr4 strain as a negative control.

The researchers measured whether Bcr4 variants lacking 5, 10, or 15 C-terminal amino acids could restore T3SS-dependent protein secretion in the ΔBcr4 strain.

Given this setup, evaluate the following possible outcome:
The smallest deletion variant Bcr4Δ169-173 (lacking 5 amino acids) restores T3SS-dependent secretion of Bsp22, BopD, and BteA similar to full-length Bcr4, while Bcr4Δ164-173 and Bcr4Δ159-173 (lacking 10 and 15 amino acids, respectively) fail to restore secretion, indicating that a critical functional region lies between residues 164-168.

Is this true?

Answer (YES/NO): NO